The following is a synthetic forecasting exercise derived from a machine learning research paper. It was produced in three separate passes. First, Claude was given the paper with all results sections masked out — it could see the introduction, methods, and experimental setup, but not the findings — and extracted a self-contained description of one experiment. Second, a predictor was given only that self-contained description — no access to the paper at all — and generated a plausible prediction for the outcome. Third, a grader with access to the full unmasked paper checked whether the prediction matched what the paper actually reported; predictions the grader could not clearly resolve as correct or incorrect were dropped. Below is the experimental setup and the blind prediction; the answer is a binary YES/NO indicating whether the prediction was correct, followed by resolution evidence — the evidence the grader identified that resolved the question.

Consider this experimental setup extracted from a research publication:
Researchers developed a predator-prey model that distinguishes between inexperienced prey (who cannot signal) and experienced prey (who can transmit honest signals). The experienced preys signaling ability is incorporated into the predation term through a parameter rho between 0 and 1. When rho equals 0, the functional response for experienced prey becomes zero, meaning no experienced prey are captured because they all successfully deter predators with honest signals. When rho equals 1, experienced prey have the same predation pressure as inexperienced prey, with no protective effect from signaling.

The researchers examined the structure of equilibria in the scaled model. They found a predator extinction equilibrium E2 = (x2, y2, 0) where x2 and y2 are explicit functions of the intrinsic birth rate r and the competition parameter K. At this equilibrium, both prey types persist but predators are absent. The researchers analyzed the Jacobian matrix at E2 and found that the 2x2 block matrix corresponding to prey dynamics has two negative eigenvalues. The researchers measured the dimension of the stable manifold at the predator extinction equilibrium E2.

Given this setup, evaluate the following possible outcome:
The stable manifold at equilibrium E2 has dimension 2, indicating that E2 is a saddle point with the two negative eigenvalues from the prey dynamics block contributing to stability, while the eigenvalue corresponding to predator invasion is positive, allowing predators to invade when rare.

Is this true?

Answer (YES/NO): NO